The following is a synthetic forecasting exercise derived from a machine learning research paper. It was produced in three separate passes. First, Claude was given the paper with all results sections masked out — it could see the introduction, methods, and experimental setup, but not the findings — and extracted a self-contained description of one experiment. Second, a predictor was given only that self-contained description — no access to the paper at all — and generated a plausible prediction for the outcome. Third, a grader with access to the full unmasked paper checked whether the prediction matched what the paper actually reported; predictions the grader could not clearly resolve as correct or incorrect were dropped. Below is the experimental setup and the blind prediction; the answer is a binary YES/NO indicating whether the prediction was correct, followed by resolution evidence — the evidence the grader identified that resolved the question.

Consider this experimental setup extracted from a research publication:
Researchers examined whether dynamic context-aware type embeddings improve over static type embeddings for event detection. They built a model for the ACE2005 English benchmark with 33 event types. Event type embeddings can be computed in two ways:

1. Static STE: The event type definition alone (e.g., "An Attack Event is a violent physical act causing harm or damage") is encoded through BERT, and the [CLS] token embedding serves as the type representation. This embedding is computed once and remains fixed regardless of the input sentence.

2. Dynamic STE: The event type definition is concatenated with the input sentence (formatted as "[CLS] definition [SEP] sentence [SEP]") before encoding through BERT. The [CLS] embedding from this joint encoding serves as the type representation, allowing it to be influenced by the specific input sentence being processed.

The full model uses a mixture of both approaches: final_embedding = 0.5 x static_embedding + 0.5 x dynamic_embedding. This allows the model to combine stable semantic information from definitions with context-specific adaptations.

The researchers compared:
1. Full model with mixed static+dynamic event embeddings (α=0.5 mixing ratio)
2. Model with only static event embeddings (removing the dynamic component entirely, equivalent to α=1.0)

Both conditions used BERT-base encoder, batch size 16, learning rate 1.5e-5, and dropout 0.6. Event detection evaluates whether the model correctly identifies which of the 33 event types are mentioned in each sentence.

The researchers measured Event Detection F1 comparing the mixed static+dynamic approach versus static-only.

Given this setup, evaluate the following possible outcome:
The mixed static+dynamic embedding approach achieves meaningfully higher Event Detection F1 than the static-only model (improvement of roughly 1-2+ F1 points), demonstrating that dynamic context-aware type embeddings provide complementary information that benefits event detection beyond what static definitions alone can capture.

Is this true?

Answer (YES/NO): NO